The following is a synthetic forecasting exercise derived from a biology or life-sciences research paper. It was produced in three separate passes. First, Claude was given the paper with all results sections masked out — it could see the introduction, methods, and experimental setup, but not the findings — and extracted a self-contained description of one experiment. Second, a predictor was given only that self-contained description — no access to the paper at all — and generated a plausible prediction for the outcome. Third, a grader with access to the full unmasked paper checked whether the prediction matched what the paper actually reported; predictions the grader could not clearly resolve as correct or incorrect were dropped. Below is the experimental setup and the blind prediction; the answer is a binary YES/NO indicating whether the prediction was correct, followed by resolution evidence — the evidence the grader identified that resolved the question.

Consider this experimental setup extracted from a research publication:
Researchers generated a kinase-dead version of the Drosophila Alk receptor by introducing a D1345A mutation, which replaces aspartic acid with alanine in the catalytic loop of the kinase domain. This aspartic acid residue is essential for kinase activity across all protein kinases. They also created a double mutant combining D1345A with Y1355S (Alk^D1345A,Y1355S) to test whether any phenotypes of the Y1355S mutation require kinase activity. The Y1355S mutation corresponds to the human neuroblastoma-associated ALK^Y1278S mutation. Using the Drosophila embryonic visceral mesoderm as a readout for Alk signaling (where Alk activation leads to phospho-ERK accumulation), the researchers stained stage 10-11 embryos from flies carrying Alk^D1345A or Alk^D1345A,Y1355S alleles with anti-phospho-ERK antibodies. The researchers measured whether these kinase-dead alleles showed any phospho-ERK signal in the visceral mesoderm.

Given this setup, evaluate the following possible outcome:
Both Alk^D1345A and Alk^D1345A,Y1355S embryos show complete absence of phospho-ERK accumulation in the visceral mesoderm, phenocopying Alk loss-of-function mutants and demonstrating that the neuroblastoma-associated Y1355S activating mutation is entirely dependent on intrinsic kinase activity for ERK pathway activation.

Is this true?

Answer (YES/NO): YES